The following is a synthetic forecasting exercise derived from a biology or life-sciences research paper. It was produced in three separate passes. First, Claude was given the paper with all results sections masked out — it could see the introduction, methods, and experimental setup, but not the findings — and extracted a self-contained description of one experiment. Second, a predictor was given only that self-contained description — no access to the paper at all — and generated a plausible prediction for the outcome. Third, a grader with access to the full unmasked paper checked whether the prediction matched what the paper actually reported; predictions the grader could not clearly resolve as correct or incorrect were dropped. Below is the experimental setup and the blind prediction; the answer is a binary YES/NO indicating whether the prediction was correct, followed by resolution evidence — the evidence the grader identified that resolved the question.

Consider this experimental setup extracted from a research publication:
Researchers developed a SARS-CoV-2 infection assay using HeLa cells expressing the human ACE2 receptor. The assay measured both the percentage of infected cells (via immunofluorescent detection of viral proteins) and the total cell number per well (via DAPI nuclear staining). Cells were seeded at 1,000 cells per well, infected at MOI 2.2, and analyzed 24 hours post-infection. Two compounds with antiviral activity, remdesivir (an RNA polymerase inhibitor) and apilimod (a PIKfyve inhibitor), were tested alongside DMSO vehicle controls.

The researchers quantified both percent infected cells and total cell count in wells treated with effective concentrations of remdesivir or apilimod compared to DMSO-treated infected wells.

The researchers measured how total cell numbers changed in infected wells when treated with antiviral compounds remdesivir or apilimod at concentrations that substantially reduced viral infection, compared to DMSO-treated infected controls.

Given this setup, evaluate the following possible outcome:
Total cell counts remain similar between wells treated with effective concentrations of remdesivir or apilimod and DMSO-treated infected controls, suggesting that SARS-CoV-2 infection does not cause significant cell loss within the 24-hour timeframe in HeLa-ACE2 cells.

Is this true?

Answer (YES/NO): NO